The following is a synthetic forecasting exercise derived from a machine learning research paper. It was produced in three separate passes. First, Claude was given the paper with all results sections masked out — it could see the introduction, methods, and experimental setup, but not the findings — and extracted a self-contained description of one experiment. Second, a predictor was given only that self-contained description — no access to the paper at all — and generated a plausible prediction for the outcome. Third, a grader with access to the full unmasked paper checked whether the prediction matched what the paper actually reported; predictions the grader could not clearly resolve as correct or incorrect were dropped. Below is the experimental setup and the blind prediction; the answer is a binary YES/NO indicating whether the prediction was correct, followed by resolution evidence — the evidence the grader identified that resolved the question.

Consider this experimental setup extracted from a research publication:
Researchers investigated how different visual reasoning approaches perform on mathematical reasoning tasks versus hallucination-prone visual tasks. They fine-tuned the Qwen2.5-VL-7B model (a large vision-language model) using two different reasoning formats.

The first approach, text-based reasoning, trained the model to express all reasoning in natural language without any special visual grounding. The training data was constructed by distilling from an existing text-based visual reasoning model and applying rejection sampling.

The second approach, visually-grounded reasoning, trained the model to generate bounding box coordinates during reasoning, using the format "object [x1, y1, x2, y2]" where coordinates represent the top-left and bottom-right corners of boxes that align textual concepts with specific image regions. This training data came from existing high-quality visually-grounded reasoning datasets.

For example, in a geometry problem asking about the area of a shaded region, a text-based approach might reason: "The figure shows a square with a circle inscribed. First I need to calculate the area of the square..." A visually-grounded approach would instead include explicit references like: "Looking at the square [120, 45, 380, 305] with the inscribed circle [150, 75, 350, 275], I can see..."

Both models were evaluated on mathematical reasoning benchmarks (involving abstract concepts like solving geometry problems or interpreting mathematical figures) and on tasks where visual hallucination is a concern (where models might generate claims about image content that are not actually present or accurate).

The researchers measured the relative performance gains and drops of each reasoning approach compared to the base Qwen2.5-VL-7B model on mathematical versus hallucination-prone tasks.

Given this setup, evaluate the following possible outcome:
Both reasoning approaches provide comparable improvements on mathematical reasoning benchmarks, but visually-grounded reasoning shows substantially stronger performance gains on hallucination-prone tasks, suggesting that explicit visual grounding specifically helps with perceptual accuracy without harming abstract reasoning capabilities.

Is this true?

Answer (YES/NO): NO